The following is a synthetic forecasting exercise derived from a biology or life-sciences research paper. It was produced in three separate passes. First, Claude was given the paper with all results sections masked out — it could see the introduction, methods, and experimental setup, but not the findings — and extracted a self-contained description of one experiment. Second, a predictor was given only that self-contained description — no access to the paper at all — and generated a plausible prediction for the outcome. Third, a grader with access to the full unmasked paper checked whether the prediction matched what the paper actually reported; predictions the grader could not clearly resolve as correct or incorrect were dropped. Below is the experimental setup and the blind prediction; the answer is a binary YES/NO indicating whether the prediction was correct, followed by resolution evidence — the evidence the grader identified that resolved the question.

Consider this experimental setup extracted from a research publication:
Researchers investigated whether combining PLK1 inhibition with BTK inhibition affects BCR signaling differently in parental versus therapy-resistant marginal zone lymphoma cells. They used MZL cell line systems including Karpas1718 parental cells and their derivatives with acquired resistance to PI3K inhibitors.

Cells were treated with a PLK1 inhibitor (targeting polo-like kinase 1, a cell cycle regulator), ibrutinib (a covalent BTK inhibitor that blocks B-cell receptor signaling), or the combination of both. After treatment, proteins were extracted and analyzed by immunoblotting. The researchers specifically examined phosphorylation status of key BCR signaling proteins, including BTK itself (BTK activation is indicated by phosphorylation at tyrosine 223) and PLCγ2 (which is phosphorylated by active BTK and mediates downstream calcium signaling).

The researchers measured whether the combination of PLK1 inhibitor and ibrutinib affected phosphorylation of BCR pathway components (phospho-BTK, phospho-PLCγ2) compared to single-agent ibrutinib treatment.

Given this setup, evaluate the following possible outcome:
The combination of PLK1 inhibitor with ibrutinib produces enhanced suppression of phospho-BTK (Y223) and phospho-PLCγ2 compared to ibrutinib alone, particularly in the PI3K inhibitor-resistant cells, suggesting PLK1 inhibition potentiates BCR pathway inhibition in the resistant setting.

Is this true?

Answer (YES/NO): NO